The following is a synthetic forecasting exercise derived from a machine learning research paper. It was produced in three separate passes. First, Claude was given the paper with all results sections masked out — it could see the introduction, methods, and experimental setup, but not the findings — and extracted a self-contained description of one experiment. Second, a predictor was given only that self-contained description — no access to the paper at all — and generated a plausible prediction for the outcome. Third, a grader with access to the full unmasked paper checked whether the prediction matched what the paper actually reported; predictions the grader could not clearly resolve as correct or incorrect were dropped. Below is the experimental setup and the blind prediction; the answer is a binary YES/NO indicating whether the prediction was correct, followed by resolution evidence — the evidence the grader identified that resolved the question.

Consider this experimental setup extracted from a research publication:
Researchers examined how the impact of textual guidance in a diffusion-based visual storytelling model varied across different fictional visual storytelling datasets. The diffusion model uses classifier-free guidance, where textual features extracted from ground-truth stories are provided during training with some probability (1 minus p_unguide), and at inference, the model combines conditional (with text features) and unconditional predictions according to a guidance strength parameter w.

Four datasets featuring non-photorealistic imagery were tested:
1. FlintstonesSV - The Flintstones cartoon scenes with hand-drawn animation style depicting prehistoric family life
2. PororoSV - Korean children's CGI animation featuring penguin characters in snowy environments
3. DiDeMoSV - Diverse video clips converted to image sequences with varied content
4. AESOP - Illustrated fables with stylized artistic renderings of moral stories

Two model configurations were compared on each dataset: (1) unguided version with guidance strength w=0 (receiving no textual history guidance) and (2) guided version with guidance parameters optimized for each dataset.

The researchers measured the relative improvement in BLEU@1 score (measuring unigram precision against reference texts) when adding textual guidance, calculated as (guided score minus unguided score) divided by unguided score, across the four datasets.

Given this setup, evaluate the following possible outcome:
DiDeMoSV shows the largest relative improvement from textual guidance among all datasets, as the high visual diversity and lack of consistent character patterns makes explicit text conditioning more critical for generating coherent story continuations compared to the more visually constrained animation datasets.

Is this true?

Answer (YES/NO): NO